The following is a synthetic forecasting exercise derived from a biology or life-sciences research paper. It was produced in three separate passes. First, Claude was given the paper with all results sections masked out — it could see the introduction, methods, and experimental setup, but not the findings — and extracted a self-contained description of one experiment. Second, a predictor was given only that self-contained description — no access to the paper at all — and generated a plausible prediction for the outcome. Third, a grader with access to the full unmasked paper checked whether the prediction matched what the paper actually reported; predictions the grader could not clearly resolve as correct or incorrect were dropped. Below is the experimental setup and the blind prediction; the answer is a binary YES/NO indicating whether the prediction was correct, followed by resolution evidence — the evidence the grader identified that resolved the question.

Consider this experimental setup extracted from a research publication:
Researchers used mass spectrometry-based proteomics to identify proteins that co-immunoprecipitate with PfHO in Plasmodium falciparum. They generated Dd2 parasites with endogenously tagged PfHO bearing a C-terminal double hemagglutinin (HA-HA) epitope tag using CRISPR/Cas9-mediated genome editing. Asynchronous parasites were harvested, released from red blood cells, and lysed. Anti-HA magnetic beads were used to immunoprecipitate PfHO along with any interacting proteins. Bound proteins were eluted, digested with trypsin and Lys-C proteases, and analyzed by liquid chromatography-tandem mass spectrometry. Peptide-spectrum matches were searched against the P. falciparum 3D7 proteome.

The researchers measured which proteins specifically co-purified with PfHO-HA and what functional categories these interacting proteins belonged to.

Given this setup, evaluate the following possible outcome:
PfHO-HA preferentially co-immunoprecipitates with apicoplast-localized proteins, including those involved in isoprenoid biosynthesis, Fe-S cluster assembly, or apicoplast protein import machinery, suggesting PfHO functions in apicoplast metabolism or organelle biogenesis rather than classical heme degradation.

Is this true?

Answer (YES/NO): NO